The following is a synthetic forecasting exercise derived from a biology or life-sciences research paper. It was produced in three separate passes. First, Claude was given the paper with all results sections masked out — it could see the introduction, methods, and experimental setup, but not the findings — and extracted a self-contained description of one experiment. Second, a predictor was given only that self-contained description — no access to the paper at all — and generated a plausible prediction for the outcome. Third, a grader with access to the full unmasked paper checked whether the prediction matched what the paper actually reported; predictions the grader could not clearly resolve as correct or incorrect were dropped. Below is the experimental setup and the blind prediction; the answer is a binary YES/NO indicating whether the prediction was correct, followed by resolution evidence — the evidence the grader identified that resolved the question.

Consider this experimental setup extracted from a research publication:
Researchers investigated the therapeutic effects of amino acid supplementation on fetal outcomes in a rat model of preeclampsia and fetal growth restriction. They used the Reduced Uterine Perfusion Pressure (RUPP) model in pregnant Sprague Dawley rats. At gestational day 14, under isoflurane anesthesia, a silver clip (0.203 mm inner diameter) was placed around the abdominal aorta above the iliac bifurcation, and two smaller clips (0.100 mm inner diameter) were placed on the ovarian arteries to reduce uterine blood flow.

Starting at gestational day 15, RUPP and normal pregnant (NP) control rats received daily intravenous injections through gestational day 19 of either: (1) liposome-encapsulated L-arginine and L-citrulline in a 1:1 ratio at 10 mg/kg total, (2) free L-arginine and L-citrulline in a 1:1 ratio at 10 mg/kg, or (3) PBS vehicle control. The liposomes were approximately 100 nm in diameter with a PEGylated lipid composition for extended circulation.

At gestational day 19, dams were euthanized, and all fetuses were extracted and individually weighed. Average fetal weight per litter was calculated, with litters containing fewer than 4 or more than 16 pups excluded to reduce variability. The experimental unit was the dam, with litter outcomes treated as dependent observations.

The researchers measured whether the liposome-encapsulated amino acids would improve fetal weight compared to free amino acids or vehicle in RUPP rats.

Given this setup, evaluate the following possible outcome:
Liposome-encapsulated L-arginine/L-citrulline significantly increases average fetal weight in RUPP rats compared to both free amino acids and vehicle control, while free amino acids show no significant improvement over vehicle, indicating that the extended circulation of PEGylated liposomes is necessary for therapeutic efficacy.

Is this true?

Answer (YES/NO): NO